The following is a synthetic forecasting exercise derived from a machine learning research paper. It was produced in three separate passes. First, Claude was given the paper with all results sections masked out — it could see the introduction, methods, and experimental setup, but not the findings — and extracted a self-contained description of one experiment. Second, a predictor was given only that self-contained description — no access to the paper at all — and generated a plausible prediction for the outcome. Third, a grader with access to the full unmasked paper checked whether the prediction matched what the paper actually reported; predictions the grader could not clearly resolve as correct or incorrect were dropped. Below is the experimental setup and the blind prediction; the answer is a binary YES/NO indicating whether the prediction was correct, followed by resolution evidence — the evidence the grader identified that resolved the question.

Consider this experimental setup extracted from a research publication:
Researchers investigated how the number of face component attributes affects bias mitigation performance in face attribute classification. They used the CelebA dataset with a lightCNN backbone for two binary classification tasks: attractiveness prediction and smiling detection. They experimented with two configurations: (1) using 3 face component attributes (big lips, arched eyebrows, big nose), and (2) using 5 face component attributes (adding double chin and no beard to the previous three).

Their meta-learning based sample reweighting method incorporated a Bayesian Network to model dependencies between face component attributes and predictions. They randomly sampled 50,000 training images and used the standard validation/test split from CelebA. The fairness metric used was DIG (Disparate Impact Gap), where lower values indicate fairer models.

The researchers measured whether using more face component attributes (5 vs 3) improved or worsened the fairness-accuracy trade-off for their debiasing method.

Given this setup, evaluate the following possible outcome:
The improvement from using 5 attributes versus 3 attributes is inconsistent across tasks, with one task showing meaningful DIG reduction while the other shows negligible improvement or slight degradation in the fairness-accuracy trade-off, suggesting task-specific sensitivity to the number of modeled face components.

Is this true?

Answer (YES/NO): YES